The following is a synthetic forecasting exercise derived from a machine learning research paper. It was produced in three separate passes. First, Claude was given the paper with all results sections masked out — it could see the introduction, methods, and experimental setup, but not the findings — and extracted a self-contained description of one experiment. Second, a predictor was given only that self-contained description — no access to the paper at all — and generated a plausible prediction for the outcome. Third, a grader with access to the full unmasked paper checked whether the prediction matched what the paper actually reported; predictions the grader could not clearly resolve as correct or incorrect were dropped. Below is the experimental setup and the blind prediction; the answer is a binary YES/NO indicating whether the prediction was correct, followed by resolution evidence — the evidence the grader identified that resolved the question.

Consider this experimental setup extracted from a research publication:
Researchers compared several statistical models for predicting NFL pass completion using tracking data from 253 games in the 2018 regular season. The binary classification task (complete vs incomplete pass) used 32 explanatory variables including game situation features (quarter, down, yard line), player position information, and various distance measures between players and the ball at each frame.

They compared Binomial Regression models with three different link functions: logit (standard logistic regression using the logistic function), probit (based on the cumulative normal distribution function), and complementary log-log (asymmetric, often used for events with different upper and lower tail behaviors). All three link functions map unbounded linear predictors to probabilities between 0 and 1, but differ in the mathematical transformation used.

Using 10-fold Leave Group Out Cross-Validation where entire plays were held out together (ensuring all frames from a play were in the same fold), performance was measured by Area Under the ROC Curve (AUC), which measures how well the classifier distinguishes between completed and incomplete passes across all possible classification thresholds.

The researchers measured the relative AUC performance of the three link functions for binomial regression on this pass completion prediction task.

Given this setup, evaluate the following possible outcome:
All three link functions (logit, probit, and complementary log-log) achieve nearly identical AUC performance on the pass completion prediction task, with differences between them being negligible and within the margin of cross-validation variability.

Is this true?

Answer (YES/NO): NO